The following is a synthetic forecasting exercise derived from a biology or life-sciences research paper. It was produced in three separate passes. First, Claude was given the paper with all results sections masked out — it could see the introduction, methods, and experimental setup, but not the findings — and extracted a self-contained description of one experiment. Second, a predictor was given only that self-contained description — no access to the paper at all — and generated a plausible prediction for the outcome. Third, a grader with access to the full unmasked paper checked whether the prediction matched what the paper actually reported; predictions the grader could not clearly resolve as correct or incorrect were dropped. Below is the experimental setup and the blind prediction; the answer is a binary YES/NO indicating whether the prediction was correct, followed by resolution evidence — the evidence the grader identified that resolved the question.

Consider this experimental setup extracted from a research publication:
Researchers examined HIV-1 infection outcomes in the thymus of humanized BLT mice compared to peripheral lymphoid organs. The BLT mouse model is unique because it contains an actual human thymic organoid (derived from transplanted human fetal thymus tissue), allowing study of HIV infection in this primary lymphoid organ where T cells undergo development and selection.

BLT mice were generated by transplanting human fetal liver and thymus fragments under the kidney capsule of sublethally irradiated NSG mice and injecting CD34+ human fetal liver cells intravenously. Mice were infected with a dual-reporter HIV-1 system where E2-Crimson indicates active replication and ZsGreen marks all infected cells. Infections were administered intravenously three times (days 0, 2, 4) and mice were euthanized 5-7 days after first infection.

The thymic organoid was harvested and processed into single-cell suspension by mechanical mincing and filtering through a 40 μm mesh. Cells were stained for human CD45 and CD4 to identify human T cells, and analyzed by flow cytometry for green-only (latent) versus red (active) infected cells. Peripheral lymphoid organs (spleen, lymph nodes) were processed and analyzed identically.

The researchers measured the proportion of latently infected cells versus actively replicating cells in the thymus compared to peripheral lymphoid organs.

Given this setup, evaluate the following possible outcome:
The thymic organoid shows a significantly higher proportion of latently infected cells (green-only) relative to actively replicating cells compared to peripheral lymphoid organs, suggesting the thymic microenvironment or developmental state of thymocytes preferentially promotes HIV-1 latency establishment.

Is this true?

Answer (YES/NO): NO